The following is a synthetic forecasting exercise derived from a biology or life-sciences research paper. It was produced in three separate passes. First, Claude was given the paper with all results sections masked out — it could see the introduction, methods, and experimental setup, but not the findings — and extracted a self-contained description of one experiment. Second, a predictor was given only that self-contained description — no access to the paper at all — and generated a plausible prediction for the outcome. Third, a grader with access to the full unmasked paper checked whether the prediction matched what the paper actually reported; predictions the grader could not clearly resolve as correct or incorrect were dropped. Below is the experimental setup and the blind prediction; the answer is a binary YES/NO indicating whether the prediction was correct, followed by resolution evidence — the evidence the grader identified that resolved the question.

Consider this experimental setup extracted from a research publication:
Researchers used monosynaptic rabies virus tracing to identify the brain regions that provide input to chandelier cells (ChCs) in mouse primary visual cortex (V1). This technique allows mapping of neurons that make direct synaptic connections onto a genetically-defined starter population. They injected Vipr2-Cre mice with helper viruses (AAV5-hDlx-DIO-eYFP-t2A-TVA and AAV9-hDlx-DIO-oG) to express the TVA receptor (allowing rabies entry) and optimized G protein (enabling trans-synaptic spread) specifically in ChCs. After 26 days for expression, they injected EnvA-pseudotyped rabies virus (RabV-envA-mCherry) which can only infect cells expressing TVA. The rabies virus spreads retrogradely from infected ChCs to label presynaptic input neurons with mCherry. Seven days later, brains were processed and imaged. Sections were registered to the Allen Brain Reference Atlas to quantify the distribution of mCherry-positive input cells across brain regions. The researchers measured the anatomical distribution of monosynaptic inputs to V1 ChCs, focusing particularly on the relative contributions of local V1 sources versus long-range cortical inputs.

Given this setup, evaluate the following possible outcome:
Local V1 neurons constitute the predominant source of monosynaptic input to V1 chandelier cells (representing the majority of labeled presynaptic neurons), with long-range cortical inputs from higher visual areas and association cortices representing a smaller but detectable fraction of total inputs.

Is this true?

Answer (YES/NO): YES